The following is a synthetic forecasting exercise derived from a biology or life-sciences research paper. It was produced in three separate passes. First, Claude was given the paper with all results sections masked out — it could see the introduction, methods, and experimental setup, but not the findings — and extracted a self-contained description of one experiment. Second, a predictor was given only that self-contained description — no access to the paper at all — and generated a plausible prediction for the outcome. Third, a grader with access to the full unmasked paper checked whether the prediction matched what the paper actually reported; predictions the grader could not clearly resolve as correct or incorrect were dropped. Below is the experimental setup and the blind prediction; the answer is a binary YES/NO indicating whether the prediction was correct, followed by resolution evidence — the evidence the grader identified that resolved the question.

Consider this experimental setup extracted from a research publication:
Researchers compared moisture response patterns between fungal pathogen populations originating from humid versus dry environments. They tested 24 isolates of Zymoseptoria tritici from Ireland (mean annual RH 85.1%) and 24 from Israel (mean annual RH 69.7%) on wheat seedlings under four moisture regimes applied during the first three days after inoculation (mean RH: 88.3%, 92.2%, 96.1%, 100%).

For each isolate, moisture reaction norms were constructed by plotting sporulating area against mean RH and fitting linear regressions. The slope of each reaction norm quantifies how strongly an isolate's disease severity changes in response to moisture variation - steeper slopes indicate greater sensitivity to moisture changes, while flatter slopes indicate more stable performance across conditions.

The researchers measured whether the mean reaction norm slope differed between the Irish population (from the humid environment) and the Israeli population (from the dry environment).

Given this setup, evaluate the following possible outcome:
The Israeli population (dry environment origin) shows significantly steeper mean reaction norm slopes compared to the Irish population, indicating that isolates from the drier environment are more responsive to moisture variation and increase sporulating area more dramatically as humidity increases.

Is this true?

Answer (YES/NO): NO